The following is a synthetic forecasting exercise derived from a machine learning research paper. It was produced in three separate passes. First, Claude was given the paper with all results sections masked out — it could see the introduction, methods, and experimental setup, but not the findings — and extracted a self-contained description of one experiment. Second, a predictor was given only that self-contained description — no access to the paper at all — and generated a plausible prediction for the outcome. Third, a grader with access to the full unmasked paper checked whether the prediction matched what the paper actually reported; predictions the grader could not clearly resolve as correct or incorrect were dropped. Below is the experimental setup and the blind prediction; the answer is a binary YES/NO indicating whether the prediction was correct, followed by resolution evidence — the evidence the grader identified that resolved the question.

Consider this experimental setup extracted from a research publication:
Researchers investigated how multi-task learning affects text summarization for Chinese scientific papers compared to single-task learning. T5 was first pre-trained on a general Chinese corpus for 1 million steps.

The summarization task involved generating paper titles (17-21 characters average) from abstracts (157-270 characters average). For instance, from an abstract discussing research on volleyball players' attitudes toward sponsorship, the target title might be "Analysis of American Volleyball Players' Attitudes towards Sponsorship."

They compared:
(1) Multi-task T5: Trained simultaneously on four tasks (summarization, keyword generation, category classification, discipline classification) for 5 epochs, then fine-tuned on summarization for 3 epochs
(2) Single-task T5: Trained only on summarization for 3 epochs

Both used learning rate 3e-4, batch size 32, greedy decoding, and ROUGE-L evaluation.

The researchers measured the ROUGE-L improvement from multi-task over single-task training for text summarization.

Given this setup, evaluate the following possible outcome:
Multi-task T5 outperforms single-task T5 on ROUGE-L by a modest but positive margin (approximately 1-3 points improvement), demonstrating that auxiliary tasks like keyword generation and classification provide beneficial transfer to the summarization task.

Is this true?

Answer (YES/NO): NO